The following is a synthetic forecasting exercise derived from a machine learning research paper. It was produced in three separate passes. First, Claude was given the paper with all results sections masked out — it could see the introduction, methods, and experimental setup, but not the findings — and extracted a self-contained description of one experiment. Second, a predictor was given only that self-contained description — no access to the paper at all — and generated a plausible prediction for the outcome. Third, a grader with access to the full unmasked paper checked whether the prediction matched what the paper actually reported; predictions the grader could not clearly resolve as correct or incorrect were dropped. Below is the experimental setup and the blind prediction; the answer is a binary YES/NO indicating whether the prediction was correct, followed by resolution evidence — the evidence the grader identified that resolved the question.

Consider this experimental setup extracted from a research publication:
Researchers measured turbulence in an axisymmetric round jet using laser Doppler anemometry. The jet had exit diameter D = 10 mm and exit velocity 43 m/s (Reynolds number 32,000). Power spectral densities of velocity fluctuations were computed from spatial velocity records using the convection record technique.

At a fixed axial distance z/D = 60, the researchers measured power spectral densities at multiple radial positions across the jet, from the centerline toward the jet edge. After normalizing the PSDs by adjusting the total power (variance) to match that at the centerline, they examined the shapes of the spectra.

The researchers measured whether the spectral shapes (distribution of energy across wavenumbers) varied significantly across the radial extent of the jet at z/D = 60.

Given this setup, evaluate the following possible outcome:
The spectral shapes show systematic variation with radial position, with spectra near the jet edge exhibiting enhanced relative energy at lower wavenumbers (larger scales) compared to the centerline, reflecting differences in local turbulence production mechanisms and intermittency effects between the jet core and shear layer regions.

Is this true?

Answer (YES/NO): NO